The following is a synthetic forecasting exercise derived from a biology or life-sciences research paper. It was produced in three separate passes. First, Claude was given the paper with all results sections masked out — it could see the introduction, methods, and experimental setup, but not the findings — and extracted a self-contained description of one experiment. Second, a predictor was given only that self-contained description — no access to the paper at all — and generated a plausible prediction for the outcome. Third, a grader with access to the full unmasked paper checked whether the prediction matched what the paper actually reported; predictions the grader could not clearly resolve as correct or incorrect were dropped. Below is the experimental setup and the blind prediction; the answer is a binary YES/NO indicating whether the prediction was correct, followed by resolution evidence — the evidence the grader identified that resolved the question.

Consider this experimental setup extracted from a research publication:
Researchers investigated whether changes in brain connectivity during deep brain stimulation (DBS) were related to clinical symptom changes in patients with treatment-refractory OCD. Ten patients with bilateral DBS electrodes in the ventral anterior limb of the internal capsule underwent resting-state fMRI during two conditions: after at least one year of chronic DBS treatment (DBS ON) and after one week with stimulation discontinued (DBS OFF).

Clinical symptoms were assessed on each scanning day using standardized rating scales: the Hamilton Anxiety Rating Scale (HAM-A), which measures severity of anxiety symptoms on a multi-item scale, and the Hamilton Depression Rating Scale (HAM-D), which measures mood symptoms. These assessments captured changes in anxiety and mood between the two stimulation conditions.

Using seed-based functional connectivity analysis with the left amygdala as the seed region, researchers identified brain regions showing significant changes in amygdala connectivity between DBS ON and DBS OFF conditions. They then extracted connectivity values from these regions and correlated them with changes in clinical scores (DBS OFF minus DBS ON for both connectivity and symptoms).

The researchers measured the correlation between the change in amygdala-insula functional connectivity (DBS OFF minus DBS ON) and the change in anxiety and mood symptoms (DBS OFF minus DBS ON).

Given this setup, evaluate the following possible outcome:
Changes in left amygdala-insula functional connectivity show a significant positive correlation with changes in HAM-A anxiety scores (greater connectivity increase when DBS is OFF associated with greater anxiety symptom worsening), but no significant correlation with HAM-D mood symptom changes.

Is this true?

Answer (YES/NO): NO